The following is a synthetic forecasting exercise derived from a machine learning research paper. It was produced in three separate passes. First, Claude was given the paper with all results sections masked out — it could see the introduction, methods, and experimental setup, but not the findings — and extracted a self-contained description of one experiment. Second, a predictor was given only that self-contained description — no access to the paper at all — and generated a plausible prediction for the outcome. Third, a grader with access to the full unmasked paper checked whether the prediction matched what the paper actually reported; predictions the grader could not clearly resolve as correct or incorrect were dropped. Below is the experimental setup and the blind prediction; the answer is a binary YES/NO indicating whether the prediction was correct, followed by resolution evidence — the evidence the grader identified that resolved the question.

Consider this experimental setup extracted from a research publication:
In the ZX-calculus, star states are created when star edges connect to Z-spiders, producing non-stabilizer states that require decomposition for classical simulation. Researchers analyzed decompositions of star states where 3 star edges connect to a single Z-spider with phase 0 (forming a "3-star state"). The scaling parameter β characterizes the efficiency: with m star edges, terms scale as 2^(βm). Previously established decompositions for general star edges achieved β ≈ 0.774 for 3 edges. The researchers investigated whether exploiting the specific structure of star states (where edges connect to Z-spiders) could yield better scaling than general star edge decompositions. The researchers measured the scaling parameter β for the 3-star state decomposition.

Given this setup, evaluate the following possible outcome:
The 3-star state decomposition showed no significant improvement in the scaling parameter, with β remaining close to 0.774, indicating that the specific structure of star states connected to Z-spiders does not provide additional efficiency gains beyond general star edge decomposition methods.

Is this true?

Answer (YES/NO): NO